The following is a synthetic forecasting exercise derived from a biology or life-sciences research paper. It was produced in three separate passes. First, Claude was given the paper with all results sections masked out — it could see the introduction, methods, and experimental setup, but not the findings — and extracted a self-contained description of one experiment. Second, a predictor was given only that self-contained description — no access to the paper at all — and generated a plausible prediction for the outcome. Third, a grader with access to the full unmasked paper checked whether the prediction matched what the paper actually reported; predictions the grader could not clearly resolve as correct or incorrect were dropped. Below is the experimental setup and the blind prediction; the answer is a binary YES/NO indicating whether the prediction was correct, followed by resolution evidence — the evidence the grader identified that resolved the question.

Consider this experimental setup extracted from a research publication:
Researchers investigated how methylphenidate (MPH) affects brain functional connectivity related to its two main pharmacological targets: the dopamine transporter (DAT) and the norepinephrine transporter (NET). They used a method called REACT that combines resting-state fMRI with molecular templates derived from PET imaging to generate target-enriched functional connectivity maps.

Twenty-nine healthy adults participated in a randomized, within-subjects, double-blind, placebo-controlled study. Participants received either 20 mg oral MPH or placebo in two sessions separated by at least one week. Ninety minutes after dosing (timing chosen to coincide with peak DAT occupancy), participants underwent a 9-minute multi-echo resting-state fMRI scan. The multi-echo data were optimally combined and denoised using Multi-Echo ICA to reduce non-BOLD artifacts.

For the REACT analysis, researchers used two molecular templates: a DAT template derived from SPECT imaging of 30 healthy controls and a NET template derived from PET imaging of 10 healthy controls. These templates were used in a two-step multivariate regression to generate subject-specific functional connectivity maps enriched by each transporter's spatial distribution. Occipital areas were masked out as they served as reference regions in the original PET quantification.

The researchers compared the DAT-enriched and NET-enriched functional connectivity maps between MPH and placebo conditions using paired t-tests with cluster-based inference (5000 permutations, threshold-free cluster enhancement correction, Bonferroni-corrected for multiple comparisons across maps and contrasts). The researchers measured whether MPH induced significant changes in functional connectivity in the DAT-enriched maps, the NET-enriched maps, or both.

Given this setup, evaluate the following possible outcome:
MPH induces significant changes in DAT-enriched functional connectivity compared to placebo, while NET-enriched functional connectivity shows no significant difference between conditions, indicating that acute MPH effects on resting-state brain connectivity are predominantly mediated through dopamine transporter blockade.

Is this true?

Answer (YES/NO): YES